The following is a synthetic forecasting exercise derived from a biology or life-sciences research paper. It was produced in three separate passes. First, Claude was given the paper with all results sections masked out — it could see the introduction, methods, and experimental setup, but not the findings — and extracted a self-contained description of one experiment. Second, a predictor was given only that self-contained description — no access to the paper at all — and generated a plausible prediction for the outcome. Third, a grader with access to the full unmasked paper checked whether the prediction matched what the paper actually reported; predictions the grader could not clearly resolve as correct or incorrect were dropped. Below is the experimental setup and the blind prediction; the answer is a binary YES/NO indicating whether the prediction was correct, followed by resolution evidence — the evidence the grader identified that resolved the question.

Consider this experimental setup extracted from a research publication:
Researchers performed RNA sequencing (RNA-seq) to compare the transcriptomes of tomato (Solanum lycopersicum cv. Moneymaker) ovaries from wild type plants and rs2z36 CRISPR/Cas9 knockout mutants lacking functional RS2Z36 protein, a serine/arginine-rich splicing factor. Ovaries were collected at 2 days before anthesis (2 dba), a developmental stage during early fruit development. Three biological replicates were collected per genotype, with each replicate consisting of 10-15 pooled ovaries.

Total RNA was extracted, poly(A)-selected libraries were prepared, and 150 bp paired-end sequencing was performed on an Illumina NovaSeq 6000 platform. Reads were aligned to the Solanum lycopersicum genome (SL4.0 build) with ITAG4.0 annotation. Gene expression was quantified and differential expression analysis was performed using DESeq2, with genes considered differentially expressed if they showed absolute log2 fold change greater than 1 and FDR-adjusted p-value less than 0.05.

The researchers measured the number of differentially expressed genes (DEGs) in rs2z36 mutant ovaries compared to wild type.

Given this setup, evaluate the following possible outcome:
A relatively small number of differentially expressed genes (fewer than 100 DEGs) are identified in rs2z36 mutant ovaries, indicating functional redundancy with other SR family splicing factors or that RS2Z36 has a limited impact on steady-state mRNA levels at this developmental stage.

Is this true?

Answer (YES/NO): NO